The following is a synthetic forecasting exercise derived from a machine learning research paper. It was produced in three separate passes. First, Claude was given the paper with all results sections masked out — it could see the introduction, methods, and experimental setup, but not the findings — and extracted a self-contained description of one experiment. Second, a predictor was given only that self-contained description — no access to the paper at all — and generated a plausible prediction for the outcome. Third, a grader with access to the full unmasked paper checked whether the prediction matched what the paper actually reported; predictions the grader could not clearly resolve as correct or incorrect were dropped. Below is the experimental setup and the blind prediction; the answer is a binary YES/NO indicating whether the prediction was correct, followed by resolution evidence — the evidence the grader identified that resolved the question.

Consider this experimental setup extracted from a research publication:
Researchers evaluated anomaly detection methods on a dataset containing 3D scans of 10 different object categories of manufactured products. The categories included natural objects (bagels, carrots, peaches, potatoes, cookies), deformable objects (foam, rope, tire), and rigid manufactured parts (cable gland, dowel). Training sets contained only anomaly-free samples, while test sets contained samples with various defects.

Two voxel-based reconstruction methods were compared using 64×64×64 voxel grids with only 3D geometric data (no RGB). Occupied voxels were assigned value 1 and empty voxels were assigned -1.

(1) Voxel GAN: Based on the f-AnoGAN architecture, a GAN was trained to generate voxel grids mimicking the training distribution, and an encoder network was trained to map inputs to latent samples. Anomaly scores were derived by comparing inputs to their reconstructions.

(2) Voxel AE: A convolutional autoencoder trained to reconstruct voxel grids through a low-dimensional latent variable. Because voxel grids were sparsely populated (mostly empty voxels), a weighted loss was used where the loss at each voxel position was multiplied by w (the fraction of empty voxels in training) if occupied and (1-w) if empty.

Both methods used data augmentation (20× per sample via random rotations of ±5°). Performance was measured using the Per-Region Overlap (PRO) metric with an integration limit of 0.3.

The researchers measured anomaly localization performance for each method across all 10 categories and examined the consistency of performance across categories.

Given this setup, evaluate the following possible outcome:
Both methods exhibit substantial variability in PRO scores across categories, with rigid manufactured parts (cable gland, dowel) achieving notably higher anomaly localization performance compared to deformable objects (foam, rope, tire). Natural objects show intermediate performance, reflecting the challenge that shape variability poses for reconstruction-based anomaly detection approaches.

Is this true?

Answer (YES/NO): NO